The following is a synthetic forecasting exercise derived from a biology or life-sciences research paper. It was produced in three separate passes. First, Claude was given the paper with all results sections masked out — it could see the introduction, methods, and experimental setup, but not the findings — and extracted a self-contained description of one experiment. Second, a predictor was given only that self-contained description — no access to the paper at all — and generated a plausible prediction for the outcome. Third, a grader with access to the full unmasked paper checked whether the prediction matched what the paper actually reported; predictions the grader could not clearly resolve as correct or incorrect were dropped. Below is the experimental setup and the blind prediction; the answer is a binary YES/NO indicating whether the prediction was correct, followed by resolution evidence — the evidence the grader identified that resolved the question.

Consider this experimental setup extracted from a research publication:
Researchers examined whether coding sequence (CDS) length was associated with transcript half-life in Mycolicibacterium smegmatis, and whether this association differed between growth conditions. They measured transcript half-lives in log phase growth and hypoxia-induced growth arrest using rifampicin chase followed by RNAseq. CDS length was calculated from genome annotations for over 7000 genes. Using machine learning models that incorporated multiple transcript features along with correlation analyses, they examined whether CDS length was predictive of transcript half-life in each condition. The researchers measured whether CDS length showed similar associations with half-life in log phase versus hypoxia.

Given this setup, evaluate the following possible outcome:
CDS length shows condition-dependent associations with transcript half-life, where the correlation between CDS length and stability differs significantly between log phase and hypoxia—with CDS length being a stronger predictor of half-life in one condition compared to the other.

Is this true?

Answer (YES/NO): YES